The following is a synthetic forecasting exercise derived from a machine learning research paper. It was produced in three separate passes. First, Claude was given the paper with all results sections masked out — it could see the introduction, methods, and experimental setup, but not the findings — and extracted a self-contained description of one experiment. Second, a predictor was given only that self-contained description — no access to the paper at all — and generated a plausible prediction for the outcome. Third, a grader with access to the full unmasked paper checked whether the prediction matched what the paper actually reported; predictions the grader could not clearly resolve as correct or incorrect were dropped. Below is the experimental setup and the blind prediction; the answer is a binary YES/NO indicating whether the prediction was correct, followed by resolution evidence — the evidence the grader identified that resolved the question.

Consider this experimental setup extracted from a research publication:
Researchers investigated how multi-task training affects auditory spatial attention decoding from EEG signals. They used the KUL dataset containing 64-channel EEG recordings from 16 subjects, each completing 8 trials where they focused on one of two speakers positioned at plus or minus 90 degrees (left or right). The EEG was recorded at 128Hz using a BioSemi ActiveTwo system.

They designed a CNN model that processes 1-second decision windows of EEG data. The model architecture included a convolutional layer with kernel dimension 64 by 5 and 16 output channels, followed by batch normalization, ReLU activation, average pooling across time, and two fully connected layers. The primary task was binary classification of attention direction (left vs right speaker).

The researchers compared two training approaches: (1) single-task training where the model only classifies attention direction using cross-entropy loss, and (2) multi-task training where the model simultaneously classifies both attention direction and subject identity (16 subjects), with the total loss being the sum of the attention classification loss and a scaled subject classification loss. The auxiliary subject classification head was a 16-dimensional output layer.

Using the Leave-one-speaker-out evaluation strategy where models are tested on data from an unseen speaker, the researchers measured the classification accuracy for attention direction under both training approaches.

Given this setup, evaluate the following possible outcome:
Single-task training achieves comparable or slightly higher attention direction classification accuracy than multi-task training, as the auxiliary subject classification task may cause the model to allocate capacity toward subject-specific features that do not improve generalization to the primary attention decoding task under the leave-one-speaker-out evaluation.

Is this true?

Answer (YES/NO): NO